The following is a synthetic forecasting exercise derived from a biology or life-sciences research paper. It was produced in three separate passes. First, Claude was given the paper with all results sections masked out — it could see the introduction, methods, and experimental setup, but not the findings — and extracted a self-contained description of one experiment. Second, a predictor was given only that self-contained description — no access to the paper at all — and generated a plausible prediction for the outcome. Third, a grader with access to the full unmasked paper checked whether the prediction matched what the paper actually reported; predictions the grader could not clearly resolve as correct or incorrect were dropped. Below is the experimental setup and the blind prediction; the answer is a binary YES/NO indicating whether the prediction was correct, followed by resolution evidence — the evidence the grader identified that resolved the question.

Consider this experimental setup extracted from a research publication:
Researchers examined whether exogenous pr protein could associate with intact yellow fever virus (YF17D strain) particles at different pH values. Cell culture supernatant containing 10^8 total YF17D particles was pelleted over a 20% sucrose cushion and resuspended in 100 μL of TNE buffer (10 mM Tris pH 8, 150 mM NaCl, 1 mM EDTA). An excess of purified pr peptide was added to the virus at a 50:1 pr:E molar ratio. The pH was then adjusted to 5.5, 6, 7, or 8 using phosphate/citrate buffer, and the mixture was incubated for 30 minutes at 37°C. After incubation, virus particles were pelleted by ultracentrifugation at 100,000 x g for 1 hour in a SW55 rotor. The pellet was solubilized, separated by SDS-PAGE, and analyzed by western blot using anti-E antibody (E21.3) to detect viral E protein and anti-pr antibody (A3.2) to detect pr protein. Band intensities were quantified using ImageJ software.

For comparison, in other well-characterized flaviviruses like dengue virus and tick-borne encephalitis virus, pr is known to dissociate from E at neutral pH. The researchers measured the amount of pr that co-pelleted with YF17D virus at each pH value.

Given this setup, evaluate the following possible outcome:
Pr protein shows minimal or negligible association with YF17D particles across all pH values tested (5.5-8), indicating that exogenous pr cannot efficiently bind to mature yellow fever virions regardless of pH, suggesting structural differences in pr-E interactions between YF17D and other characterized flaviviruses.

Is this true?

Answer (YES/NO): NO